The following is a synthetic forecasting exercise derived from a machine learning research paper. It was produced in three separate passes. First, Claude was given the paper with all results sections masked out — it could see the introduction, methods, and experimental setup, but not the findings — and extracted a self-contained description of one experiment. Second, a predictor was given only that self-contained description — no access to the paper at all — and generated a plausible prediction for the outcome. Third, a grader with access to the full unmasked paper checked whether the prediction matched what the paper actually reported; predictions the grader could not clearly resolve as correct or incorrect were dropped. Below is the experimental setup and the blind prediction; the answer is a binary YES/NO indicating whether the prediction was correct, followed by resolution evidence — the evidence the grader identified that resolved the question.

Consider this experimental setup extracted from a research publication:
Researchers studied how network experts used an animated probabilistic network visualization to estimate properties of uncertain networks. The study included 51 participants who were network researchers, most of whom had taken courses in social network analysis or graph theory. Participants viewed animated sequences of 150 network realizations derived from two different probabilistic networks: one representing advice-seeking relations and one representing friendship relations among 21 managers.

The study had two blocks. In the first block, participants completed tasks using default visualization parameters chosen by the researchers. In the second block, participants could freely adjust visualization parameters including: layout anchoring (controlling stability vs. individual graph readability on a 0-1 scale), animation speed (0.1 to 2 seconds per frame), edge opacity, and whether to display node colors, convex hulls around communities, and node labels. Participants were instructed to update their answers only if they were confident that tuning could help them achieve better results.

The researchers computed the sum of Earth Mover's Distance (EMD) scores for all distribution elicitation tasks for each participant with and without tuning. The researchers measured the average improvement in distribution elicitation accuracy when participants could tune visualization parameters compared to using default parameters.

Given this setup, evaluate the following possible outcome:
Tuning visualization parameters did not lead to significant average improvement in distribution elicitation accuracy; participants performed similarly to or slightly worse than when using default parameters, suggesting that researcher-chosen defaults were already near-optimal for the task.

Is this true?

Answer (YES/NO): NO